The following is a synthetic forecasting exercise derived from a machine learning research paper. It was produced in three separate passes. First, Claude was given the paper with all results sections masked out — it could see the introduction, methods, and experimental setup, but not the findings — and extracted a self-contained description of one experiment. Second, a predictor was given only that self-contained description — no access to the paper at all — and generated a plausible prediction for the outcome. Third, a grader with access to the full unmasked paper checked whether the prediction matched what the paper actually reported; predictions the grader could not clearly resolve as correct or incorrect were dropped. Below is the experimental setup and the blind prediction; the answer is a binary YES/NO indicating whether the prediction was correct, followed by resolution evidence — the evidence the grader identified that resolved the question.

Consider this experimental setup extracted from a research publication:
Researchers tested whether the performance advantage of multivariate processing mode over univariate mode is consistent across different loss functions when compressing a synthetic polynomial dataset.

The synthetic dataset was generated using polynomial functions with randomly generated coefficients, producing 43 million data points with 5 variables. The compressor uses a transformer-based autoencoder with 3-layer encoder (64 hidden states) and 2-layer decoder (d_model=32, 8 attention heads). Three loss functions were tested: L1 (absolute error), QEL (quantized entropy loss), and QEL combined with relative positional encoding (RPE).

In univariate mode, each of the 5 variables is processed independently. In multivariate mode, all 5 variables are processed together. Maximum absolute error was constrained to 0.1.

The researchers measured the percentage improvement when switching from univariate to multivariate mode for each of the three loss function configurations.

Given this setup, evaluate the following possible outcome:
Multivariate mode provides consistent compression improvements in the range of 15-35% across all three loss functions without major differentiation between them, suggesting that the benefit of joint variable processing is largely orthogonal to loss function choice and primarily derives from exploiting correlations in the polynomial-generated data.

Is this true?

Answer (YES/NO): NO